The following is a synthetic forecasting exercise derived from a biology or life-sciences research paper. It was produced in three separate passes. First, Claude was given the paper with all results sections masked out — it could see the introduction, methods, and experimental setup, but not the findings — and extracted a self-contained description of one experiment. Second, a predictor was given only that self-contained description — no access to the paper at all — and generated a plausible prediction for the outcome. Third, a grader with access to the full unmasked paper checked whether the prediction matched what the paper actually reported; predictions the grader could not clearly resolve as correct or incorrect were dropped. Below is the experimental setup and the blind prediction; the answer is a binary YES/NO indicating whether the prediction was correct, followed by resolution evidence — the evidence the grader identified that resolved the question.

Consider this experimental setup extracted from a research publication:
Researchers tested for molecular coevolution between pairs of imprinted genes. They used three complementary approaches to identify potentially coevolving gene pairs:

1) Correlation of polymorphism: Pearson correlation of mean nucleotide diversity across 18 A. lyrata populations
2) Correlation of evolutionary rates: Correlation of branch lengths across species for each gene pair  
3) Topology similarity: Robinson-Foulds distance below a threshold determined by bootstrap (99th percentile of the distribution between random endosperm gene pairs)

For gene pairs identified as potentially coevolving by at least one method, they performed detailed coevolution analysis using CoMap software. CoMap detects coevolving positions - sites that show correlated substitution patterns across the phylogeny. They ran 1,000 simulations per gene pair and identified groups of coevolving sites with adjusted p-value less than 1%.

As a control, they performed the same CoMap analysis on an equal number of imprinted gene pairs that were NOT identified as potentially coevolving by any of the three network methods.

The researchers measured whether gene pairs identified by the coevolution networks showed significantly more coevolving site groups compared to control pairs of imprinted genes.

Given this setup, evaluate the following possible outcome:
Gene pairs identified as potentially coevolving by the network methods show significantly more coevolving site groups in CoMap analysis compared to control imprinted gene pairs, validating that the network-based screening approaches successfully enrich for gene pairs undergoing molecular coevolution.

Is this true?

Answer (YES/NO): YES